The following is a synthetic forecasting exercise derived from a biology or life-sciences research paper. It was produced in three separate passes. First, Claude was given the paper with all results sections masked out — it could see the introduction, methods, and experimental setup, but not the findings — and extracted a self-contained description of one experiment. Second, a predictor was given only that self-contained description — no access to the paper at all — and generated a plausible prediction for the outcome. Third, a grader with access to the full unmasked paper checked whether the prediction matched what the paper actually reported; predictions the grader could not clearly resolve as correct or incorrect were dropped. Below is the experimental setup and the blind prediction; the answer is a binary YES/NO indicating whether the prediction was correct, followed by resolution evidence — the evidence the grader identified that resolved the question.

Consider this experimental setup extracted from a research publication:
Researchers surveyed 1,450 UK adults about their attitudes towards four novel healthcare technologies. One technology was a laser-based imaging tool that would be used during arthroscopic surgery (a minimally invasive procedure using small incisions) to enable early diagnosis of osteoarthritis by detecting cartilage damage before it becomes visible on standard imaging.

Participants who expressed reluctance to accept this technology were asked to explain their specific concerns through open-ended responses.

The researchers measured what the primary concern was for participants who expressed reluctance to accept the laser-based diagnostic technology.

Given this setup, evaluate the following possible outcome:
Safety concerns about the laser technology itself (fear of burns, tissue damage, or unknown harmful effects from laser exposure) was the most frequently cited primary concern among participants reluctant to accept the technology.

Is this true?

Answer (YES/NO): NO